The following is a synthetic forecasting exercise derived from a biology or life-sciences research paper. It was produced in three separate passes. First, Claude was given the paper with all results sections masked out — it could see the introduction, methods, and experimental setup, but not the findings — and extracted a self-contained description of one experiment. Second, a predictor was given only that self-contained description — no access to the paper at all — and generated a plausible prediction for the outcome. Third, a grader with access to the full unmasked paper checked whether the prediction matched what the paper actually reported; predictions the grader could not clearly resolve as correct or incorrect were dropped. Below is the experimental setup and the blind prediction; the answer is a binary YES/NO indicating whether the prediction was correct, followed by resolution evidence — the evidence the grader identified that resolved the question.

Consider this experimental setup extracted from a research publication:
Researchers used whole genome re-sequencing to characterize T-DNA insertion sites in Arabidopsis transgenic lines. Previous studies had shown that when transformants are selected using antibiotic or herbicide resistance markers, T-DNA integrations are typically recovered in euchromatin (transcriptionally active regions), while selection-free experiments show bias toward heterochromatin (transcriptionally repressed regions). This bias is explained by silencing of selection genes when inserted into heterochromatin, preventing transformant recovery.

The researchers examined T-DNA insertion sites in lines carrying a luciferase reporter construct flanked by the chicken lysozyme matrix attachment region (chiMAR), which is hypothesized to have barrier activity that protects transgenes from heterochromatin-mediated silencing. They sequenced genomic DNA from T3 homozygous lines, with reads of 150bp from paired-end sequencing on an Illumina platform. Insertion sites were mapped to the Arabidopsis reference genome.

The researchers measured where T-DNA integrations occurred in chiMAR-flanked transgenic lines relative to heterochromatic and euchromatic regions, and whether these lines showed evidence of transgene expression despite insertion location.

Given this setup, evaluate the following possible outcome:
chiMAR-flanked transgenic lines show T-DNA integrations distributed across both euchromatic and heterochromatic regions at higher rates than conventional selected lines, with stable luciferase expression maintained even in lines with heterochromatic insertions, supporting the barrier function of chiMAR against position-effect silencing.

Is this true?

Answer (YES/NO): NO